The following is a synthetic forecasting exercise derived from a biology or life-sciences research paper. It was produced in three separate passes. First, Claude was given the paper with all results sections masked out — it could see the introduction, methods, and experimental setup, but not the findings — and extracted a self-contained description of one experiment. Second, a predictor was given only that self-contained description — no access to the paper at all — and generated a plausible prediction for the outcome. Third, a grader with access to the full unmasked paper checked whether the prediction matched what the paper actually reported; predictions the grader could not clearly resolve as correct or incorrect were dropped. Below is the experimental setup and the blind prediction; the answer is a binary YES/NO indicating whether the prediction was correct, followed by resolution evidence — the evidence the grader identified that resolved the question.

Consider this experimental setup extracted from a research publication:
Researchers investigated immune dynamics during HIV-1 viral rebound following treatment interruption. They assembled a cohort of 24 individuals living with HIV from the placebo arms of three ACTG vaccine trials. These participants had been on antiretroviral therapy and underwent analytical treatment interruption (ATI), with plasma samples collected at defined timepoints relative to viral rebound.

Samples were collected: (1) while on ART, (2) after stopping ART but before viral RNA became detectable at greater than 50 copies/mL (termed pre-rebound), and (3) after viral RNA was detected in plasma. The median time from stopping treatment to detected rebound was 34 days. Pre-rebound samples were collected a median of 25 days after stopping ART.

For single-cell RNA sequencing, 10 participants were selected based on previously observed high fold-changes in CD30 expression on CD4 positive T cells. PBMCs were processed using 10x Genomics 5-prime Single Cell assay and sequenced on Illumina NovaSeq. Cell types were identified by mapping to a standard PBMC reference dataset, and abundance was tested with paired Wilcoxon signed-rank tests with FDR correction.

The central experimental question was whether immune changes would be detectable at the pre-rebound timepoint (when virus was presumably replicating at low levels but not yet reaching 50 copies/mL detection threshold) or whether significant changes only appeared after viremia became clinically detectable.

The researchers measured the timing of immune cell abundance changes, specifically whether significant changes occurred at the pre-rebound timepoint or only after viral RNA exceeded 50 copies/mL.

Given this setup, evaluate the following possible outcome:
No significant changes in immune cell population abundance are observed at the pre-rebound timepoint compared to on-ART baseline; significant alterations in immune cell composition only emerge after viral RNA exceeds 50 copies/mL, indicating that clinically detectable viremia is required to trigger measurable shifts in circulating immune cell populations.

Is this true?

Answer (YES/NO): NO